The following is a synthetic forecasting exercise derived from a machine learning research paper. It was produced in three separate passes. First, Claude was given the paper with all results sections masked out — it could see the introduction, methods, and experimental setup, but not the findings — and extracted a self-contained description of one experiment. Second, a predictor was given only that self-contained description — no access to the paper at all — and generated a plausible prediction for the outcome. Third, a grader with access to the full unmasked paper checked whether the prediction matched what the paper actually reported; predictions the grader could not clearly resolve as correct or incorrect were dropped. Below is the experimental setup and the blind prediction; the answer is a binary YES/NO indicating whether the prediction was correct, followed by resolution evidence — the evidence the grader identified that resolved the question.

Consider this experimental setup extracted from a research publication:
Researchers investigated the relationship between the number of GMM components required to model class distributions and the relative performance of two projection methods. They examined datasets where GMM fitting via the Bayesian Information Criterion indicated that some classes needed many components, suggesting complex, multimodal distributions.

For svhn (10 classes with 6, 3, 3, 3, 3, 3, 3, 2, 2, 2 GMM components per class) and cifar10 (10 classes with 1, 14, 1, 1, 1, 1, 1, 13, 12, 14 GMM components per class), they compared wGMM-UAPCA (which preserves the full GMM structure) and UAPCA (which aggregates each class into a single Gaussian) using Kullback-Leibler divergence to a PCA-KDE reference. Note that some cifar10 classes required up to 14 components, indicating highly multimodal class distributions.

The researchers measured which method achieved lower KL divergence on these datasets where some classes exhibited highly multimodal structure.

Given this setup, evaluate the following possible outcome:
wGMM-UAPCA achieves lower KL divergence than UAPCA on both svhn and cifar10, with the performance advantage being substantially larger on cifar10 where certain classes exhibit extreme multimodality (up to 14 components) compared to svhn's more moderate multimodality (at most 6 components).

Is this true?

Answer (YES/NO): NO